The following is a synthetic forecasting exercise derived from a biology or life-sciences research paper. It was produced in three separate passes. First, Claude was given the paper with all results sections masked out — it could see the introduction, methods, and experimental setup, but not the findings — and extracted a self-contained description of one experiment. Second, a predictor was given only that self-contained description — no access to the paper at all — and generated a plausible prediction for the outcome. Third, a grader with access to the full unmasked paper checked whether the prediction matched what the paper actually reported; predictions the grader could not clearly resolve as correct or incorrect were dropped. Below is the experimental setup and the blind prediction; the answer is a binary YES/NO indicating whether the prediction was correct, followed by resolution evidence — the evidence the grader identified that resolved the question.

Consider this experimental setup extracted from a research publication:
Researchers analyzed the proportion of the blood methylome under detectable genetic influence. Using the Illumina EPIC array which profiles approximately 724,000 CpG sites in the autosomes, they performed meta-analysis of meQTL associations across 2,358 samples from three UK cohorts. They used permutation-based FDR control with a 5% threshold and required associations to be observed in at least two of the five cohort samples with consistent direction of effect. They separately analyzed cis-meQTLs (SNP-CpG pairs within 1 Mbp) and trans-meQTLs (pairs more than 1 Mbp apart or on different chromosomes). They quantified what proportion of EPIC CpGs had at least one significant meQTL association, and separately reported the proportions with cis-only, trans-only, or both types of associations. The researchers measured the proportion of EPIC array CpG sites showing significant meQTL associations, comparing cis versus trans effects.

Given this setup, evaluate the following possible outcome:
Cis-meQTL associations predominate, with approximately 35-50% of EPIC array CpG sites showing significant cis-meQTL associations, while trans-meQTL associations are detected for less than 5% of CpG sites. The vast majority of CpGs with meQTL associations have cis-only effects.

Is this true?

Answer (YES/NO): NO